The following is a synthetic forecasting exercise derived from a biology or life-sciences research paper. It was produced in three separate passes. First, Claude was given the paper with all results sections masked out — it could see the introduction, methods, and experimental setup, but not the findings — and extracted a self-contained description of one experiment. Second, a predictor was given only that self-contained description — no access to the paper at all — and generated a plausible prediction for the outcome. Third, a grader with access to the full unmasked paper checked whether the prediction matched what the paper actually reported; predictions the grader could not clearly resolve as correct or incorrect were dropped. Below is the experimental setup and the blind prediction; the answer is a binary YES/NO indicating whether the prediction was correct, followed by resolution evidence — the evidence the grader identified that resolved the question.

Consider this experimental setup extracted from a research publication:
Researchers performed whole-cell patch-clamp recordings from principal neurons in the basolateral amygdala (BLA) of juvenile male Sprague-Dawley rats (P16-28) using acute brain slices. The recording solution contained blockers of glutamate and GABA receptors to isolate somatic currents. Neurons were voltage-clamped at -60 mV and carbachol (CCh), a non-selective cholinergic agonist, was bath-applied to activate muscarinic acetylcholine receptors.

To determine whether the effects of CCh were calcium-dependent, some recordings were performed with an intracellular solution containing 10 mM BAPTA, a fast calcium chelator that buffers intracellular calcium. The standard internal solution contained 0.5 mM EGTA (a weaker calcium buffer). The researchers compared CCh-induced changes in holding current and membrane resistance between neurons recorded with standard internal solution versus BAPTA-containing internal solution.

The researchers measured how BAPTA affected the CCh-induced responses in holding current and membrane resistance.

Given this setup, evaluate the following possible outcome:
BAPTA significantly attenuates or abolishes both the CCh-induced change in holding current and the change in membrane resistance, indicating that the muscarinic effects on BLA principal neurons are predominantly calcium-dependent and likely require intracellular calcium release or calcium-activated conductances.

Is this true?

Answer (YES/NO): NO